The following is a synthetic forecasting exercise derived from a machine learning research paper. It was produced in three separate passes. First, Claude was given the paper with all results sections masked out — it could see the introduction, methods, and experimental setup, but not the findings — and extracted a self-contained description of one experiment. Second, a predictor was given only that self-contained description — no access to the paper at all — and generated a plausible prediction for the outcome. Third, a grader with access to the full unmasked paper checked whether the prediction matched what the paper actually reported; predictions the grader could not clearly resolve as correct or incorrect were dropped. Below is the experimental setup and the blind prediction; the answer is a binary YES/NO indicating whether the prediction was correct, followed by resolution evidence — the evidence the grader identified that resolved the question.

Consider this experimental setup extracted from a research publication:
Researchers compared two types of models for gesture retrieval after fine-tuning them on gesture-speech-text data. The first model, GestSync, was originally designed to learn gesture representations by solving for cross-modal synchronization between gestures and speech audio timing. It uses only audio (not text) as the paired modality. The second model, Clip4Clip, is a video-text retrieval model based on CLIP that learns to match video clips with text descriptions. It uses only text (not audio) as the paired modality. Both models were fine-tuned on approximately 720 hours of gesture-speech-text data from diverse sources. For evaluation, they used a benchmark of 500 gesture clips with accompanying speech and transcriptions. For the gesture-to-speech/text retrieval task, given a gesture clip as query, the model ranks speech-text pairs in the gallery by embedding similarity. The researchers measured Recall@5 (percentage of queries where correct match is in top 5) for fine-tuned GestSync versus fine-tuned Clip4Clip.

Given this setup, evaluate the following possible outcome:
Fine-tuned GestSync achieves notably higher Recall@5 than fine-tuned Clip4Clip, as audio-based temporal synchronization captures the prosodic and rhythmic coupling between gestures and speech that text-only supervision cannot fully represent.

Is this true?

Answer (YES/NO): YES